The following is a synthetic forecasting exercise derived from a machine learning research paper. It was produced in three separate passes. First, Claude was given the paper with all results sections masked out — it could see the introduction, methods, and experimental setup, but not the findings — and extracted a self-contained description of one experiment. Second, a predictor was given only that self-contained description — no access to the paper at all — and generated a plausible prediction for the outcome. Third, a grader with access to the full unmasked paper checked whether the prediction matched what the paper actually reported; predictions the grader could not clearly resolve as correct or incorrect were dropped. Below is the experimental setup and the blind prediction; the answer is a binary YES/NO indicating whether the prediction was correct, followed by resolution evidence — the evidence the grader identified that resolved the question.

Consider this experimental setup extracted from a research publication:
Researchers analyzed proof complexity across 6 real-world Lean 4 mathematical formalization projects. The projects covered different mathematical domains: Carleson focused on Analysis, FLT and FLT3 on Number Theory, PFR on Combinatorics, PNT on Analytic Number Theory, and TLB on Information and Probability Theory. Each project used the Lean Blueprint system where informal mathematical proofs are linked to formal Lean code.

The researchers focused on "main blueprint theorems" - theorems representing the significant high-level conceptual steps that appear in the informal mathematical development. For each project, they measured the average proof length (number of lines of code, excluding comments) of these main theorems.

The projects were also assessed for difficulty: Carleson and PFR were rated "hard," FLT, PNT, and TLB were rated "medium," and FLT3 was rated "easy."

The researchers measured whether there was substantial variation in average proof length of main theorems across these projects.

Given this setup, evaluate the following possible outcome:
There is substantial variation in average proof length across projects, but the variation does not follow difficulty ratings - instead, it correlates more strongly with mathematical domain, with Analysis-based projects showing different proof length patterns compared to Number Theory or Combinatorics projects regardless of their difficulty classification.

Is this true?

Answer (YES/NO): NO